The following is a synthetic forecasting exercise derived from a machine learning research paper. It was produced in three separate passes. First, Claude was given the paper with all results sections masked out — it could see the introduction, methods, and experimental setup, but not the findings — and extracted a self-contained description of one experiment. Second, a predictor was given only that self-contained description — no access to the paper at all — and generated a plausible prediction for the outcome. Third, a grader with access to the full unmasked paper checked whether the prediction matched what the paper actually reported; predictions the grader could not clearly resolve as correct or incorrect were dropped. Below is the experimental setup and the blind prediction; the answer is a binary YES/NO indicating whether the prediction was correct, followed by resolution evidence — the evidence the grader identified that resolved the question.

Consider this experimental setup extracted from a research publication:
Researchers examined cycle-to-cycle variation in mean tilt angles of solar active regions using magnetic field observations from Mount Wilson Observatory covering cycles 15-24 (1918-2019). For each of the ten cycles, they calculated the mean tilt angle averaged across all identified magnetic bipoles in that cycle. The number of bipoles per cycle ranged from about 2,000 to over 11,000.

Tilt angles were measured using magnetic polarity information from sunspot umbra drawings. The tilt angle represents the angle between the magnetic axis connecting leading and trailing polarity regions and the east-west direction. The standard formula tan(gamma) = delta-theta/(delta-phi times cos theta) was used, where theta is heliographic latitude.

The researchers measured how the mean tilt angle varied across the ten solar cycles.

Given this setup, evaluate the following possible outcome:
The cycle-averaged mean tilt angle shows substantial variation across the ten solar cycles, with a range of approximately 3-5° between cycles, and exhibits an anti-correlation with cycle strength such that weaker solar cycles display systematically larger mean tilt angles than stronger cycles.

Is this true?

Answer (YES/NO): NO